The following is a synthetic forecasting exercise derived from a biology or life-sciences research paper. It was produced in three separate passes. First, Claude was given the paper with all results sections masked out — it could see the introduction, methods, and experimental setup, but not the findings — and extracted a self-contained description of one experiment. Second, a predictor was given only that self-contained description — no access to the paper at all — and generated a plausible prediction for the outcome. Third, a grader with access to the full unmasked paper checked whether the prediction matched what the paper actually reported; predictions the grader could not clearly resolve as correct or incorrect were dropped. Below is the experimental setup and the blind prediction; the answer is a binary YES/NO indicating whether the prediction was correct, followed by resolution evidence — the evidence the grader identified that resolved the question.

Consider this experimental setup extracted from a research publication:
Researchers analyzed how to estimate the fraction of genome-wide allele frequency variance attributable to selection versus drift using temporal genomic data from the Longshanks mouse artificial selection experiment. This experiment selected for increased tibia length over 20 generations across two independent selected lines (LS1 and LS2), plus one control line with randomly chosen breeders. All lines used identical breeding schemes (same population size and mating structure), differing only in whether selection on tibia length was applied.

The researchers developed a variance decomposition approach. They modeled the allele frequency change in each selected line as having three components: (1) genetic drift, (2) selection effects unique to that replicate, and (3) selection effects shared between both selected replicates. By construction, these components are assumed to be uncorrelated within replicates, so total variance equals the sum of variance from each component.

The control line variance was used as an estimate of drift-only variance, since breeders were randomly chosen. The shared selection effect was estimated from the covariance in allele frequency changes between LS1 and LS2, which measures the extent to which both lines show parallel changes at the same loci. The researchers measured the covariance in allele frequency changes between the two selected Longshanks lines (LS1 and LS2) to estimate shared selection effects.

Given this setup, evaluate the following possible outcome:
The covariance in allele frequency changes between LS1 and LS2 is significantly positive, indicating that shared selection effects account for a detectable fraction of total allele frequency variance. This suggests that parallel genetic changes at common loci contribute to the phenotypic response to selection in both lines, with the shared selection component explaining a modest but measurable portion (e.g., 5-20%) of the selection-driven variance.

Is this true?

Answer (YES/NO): NO